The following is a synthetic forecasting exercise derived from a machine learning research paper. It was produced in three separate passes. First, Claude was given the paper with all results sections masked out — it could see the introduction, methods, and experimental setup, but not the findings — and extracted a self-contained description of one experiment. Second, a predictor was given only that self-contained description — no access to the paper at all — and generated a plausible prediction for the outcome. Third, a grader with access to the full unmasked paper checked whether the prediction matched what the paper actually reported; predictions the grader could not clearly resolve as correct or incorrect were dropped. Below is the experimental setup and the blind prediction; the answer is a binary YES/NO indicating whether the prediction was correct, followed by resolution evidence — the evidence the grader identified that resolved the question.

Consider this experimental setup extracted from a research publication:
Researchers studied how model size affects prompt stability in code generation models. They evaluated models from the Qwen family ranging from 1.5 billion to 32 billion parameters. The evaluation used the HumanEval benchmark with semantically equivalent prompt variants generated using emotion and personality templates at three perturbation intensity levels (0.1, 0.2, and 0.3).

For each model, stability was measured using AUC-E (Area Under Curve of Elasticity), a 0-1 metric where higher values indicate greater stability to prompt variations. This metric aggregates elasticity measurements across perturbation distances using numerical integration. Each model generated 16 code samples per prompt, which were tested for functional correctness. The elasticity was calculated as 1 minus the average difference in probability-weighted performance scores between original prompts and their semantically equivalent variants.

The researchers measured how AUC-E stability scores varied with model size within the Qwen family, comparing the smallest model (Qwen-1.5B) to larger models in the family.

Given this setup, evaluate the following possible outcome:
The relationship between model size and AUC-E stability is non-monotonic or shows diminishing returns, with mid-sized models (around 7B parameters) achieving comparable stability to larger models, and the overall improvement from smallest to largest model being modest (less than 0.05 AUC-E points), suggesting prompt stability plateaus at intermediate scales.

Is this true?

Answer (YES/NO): NO